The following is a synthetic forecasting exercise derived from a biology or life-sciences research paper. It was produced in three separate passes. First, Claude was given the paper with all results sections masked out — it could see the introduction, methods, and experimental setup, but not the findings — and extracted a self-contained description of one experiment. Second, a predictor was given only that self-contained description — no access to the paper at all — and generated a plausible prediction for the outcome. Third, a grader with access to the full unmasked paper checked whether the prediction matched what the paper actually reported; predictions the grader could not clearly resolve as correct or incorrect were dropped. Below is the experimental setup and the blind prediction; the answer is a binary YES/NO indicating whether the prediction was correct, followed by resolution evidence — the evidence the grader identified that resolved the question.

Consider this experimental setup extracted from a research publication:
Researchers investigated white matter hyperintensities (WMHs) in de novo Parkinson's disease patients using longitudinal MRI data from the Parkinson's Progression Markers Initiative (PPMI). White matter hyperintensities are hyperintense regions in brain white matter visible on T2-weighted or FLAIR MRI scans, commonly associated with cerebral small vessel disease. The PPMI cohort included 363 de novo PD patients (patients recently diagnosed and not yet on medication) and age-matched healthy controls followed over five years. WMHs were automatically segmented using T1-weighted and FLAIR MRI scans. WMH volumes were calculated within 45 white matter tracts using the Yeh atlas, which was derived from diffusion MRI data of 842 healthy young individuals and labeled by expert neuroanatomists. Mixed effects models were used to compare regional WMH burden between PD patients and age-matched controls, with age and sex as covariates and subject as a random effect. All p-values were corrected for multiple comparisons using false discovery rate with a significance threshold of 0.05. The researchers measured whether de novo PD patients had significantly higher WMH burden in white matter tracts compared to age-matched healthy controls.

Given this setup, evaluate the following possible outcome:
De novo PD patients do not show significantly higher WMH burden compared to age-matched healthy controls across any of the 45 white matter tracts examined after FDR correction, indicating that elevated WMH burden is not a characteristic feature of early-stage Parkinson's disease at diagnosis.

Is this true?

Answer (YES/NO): YES